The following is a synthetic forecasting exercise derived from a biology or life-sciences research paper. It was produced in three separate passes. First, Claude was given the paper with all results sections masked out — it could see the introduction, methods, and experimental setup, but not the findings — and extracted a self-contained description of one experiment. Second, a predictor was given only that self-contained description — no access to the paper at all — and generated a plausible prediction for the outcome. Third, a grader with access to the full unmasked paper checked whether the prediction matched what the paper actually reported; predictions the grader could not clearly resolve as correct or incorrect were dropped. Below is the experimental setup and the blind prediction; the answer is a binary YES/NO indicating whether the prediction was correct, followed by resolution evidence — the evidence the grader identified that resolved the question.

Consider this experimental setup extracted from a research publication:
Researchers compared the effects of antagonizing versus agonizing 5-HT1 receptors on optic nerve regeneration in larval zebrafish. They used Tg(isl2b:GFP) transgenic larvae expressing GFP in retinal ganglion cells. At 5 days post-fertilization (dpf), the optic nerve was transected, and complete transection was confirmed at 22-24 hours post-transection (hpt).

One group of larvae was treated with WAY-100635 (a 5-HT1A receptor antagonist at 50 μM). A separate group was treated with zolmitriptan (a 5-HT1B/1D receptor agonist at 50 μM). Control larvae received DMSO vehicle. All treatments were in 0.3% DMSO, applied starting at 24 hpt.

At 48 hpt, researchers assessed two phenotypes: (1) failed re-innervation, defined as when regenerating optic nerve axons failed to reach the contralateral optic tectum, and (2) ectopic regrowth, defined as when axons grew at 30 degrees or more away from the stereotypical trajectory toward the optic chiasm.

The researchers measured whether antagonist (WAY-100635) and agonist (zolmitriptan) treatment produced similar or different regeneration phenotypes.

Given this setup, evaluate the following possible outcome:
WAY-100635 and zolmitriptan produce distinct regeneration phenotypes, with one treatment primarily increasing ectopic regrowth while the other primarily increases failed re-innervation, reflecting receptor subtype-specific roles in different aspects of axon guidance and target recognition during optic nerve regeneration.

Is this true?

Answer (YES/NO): YES